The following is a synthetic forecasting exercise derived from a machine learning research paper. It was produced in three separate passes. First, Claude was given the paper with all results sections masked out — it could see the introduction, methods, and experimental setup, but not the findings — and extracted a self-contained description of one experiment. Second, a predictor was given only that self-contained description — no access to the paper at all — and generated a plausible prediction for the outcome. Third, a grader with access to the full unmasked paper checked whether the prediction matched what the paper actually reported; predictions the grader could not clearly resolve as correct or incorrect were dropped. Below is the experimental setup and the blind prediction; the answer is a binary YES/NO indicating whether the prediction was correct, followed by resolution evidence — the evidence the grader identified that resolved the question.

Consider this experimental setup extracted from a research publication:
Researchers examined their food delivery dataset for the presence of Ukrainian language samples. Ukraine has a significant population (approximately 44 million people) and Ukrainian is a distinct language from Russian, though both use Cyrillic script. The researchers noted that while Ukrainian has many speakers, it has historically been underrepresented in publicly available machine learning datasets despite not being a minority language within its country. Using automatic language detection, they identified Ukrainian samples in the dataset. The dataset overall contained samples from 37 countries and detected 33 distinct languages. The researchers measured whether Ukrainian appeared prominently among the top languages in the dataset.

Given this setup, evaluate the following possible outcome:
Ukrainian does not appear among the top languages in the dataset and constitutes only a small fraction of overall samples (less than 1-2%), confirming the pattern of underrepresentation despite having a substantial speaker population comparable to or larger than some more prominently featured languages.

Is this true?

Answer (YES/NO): NO